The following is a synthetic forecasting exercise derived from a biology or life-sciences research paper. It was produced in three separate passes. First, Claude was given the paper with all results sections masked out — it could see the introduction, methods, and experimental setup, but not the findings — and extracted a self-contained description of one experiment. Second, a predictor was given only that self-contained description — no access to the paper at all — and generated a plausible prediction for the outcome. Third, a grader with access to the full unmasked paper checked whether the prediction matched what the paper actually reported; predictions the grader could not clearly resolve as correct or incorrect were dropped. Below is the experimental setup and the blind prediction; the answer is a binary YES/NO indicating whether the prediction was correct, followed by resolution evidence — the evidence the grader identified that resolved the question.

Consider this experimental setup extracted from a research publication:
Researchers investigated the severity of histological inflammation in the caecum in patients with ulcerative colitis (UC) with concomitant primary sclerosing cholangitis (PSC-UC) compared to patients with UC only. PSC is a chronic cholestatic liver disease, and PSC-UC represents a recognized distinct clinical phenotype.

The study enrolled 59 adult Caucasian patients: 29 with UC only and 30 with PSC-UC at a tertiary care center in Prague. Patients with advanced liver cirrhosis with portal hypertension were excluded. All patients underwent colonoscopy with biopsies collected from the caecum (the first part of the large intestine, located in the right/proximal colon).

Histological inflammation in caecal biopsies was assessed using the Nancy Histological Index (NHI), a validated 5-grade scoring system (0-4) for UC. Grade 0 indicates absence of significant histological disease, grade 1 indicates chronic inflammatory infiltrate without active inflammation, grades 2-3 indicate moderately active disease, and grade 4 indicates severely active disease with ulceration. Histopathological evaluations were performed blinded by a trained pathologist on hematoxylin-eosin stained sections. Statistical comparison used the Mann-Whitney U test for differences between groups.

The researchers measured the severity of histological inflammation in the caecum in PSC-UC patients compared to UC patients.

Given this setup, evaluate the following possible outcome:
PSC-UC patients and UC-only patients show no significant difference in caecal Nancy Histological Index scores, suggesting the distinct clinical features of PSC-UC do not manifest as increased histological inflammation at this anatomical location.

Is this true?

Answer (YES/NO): NO